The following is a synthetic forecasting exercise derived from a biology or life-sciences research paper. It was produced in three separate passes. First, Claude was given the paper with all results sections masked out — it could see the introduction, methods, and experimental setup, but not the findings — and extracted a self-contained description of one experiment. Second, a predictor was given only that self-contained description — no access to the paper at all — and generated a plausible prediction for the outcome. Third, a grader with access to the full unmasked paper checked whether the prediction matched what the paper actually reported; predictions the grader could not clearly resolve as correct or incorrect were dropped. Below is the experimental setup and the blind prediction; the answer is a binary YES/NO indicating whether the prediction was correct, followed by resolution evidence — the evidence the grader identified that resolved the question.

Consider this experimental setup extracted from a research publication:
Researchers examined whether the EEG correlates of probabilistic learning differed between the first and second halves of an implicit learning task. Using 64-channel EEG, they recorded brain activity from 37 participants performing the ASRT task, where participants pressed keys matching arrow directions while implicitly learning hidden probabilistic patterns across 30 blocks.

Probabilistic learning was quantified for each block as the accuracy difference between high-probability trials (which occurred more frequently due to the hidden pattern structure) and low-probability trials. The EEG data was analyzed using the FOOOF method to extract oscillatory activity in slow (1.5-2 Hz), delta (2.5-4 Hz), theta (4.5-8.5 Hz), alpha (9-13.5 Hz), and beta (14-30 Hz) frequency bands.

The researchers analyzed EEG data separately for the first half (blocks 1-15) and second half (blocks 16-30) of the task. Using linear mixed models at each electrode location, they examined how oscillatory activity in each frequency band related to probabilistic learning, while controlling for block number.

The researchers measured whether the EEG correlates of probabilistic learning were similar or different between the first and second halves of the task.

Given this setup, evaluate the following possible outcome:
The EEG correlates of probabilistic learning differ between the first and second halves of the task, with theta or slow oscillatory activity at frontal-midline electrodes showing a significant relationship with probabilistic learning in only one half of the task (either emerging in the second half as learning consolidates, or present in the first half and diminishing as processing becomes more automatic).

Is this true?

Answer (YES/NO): NO